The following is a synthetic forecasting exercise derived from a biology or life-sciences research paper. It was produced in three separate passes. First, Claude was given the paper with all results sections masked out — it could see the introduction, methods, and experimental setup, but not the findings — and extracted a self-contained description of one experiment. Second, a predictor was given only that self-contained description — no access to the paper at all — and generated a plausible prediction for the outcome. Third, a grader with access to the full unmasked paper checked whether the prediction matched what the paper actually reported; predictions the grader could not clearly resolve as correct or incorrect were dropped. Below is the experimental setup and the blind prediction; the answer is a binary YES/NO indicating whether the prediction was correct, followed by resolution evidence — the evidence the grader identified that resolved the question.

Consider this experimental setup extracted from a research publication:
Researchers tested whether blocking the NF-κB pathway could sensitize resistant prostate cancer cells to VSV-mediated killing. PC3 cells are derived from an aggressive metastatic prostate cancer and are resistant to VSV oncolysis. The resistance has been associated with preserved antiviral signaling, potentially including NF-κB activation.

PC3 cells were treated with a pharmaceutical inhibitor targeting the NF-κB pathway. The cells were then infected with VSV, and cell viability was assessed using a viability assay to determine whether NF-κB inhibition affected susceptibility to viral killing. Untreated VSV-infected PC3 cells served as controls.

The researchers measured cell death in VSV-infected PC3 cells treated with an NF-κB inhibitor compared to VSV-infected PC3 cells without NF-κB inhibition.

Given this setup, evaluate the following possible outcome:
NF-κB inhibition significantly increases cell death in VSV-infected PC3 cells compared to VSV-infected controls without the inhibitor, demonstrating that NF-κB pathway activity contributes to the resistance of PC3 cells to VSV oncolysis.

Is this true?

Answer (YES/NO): YES